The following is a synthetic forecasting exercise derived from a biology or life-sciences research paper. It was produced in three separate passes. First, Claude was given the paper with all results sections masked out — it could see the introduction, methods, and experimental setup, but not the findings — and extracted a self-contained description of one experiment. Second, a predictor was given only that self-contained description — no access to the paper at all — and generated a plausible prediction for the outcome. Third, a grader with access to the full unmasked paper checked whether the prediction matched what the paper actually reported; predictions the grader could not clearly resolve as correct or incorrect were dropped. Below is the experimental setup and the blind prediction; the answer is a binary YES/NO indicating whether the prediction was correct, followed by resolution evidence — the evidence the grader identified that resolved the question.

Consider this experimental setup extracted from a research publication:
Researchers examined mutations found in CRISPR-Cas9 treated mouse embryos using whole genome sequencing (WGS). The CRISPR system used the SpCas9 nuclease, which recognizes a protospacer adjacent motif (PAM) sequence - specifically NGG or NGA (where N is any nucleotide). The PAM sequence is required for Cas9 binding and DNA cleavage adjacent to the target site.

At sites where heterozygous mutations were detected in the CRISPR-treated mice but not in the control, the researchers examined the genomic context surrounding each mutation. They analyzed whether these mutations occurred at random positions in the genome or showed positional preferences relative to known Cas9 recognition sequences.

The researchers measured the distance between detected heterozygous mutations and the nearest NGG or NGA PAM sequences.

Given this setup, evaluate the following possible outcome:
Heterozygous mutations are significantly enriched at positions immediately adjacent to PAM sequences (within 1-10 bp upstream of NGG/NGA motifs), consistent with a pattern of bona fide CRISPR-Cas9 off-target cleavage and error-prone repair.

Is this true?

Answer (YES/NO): YES